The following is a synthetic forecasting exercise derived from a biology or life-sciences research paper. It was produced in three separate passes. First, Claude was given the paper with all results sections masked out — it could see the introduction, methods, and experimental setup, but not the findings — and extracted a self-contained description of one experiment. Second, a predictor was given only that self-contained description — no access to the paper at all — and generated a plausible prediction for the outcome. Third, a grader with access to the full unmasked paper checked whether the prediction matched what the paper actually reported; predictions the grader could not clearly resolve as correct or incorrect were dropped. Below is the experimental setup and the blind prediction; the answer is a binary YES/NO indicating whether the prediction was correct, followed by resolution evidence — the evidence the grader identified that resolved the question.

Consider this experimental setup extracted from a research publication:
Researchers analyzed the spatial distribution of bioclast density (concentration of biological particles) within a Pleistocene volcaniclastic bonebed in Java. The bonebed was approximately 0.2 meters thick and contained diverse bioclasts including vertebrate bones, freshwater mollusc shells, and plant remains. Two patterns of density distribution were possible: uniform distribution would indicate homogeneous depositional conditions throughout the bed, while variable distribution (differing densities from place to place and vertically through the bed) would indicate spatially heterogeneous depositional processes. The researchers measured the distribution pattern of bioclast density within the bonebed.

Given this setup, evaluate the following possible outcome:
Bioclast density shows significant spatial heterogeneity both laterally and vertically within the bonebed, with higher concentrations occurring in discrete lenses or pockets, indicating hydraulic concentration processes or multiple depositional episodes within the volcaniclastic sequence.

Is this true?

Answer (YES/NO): YES